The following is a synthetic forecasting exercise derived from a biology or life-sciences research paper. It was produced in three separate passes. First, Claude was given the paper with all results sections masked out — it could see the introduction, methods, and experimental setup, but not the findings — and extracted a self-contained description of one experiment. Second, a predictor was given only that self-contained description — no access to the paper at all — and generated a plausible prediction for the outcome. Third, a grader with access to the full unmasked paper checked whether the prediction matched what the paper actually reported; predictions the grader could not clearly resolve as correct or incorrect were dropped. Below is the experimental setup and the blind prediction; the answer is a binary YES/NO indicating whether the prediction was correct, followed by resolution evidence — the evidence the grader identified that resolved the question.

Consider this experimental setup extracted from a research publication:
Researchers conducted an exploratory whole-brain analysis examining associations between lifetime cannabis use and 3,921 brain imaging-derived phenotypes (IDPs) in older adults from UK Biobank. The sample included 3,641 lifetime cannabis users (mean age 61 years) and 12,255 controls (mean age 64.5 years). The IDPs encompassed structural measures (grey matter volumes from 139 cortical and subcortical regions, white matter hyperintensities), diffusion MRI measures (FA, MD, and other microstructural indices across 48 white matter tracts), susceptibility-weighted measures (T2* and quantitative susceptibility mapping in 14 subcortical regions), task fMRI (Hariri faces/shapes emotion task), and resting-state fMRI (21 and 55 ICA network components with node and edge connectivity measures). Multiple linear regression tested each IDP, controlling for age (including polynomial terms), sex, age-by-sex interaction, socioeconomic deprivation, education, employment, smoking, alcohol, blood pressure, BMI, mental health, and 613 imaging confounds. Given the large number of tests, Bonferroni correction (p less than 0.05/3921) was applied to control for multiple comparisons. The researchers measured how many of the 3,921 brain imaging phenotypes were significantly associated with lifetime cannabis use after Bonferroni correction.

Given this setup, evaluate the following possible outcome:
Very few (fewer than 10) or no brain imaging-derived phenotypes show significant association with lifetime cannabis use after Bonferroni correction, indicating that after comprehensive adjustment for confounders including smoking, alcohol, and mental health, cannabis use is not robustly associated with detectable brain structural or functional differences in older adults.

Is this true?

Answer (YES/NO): NO